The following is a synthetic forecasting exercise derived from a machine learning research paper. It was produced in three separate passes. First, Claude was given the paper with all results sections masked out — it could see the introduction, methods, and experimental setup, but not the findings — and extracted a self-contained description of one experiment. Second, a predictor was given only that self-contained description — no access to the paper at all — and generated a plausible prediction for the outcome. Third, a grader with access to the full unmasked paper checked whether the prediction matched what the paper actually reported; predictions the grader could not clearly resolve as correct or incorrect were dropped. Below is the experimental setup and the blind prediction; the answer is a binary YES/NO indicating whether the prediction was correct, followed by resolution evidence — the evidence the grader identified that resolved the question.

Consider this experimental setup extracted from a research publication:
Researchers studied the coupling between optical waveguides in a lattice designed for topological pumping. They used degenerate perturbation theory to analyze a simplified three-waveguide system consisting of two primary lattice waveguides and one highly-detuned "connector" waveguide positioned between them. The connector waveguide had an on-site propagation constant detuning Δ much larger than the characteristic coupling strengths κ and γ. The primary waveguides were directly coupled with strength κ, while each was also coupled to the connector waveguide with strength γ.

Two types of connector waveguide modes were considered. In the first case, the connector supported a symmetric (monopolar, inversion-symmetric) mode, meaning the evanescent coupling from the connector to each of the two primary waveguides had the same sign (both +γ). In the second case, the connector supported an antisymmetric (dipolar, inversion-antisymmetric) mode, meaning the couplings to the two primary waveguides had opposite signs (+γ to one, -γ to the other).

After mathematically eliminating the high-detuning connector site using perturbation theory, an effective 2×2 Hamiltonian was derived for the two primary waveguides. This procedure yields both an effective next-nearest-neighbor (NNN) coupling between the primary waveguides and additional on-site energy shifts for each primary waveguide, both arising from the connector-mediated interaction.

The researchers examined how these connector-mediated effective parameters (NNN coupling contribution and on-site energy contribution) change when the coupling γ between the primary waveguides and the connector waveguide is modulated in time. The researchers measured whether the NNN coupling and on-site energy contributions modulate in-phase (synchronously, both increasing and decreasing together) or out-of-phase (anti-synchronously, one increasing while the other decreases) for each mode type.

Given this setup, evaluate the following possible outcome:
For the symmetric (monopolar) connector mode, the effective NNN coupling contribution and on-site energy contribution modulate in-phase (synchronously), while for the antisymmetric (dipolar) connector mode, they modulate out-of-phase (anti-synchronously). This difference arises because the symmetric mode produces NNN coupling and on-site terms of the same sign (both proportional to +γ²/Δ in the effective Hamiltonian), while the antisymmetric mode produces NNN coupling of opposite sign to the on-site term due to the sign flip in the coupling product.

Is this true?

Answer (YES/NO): YES